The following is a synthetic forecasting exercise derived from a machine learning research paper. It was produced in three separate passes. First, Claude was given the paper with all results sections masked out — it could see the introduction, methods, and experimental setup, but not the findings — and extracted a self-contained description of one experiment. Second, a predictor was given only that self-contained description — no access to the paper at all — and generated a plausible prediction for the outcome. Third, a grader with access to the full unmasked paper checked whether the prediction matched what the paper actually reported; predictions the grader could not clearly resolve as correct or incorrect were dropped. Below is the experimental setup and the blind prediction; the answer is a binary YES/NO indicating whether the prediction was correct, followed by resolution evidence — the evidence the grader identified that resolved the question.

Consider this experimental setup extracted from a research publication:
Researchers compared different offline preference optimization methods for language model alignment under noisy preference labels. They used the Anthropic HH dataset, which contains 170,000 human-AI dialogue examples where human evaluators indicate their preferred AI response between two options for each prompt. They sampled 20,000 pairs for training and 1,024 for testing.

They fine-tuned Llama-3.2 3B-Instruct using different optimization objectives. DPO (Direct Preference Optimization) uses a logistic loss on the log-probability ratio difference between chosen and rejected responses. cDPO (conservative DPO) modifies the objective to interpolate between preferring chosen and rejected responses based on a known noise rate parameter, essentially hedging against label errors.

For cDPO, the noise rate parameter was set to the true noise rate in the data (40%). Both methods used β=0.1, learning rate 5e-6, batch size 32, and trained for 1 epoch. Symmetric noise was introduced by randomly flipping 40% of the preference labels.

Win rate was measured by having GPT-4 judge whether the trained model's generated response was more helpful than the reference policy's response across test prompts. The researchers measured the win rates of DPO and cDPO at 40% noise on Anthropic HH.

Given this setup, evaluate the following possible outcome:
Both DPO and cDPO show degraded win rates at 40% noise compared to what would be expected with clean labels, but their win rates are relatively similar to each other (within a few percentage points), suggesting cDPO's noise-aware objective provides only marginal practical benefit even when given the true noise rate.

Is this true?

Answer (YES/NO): YES